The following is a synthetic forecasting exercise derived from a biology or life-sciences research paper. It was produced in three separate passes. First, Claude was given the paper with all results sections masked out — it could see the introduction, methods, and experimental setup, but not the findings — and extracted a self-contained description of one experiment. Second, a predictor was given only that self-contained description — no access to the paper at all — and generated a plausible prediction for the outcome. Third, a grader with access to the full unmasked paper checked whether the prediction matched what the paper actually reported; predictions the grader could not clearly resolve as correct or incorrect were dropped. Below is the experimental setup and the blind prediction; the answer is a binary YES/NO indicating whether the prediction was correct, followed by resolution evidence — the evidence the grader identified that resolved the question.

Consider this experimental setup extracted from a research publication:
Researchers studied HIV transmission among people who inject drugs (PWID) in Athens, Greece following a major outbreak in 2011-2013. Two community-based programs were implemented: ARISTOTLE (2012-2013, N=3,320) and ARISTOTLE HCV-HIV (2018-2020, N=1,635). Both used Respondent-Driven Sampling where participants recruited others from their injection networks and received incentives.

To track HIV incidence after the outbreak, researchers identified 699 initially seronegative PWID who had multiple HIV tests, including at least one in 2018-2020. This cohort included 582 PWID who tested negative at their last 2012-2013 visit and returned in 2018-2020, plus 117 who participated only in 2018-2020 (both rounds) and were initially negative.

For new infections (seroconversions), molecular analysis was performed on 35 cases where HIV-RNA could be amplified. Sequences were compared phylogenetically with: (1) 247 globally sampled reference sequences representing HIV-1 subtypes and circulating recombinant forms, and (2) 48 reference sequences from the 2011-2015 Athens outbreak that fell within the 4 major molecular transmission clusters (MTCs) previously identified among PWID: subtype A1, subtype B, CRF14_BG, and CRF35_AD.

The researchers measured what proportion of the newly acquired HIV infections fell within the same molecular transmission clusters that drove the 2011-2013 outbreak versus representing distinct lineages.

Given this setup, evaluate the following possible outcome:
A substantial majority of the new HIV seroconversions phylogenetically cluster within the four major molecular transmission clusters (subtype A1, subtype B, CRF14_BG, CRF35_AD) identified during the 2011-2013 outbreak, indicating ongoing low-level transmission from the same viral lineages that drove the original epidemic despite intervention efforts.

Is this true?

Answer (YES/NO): YES